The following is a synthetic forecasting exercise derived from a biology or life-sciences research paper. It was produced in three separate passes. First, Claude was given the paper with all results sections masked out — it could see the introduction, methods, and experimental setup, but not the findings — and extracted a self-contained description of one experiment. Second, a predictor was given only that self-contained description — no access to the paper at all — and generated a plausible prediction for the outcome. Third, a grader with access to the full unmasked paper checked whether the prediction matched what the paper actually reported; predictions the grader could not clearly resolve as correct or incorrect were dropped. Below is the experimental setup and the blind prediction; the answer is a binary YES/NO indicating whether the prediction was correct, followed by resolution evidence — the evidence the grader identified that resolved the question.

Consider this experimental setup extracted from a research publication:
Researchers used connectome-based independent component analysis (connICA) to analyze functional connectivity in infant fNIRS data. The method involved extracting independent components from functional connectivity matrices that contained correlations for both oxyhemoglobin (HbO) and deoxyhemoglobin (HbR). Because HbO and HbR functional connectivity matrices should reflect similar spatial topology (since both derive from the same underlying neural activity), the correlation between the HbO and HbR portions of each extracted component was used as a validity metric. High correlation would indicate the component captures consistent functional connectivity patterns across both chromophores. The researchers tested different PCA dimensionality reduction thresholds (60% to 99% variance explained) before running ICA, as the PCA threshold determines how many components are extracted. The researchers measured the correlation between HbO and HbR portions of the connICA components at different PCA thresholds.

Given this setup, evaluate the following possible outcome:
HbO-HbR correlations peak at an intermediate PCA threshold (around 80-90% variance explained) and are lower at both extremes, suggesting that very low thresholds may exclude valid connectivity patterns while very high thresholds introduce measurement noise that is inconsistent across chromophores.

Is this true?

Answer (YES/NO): NO